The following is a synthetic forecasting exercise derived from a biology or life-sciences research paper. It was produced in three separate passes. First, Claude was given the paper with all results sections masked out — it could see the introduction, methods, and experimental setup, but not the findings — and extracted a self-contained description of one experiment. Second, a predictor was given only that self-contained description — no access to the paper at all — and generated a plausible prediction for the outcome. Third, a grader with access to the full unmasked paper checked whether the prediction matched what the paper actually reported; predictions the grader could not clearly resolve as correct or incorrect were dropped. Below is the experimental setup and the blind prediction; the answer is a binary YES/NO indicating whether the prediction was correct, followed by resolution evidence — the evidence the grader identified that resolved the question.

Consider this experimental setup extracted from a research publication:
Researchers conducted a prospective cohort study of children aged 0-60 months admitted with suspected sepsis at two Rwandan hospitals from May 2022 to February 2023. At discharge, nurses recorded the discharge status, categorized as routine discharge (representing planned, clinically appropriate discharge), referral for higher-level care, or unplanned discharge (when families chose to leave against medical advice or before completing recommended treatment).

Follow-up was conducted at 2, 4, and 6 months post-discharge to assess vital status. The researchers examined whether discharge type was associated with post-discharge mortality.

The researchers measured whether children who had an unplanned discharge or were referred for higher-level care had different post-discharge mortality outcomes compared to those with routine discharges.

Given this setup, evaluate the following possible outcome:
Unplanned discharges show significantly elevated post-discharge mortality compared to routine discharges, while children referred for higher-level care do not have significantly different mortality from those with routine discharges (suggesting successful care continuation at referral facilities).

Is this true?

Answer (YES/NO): NO